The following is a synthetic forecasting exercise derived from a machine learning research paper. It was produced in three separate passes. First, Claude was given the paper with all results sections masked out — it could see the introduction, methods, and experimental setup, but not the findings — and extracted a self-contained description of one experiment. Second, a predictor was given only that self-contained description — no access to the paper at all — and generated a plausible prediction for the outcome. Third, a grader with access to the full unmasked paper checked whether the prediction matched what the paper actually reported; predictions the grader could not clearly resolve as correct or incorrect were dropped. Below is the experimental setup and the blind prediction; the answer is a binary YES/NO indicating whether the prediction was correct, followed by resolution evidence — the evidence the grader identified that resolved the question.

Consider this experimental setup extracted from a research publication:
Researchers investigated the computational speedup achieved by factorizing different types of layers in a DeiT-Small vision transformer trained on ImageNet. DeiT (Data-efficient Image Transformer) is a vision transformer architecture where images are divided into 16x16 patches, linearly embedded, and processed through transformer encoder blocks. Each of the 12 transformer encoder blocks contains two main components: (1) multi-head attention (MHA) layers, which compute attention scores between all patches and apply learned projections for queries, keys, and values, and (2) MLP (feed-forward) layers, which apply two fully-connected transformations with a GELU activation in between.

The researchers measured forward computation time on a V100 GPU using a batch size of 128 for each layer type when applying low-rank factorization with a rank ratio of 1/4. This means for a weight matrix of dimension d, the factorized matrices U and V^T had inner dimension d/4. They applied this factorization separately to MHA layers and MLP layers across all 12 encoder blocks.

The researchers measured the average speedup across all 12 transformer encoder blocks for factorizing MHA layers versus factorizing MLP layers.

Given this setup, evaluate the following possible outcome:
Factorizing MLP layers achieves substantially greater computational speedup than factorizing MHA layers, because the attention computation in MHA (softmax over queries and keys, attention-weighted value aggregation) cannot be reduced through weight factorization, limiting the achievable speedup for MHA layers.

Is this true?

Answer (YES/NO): YES